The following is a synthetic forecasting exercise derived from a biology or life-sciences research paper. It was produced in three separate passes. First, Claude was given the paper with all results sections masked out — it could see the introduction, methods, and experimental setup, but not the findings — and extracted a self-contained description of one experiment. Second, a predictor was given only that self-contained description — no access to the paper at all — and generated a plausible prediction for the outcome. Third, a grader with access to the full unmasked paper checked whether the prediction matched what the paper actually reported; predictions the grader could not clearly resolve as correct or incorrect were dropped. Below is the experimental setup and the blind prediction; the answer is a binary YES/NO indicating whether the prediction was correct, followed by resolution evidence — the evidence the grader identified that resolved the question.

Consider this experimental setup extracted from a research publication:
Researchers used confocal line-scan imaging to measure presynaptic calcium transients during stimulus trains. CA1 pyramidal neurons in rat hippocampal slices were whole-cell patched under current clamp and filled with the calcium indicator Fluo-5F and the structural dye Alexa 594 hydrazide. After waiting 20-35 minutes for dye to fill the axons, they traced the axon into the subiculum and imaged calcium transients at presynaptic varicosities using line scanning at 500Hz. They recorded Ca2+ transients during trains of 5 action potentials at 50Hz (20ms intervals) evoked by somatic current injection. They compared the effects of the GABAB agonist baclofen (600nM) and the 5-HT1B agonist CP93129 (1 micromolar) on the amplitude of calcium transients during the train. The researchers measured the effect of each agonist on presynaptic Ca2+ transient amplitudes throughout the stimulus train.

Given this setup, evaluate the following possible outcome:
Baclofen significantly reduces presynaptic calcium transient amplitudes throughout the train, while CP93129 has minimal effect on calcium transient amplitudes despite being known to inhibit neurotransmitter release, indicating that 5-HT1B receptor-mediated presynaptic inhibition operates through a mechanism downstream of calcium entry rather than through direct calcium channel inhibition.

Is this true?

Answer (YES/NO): YES